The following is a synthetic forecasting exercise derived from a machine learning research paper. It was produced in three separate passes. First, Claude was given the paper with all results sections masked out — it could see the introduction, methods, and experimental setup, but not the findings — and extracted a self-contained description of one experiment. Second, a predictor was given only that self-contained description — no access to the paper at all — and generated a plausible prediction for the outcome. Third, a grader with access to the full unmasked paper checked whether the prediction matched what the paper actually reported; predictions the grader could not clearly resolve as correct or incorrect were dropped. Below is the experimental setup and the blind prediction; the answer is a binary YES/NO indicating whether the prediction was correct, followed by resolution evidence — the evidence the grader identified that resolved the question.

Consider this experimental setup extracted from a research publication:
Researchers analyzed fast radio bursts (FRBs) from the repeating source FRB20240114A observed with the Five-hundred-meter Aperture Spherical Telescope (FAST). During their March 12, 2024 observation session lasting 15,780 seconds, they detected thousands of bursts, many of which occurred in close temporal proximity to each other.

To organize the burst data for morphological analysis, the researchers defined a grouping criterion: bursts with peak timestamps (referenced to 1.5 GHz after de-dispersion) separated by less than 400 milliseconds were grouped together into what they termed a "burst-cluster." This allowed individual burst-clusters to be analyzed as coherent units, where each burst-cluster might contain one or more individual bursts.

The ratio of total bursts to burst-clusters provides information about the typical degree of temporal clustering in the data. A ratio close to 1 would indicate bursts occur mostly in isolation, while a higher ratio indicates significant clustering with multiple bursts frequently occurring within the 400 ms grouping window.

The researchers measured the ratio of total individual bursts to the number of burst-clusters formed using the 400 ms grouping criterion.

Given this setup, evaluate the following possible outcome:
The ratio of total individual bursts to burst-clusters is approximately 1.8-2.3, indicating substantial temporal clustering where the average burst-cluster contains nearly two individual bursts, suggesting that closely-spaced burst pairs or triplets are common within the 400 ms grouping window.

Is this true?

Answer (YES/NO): NO